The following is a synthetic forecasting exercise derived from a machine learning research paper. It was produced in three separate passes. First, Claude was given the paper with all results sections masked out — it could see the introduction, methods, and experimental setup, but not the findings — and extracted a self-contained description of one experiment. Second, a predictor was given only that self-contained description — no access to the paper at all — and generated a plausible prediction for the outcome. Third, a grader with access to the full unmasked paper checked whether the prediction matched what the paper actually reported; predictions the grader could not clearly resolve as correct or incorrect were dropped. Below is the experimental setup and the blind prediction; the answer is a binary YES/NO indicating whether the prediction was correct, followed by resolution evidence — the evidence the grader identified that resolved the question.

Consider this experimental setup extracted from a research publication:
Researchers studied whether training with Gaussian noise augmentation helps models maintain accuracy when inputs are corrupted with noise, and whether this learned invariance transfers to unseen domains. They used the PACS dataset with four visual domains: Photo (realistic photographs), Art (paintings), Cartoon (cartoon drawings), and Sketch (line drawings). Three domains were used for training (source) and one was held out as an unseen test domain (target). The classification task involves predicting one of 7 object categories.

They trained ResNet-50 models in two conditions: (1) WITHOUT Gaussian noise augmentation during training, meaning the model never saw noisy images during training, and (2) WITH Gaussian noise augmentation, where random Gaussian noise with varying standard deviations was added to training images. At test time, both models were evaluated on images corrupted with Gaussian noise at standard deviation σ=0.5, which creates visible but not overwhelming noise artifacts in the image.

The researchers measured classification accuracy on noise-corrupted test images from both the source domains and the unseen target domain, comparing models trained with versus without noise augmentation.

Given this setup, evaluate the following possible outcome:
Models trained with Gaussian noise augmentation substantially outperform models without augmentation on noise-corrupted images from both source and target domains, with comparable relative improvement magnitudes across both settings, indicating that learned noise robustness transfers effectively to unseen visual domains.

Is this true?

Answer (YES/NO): NO